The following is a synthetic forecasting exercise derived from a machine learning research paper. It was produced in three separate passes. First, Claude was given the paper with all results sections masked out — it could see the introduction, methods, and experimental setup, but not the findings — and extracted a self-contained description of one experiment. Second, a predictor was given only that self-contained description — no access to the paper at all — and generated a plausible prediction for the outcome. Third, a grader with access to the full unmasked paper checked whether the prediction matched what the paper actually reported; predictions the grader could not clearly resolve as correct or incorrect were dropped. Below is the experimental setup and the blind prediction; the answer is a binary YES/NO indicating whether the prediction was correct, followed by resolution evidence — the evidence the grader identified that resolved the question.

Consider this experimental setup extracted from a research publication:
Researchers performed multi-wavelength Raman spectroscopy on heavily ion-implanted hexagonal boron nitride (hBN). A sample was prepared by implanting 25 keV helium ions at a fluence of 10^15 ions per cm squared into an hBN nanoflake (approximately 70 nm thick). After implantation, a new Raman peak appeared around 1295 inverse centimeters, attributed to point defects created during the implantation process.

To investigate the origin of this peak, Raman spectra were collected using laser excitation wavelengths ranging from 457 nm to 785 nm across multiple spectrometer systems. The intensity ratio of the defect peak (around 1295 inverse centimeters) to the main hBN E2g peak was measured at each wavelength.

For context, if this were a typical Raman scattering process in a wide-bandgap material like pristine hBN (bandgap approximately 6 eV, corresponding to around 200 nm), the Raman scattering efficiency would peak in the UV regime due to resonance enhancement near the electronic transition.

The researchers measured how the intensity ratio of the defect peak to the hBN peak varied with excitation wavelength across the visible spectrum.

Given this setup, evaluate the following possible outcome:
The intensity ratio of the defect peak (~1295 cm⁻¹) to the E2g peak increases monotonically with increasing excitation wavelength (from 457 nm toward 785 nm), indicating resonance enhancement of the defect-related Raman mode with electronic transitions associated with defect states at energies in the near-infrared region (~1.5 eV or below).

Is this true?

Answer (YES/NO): NO